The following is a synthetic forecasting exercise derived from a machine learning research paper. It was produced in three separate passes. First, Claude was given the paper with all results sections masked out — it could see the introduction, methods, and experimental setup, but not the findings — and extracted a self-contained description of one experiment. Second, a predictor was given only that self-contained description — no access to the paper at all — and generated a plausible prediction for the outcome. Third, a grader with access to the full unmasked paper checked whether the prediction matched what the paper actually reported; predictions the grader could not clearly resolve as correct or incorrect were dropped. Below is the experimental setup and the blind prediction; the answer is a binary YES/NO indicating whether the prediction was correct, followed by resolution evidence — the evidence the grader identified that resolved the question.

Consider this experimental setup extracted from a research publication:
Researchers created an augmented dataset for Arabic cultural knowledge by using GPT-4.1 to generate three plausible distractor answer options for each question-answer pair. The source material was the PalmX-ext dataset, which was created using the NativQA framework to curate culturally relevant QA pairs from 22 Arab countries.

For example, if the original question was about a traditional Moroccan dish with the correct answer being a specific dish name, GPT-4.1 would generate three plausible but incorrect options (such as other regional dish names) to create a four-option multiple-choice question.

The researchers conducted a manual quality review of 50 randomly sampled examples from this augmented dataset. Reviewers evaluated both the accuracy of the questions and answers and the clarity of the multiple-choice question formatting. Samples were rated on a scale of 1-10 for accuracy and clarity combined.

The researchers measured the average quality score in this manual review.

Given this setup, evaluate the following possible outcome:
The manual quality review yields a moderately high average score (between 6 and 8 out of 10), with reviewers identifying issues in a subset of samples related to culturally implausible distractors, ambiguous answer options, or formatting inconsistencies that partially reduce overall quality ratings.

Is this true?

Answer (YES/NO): NO